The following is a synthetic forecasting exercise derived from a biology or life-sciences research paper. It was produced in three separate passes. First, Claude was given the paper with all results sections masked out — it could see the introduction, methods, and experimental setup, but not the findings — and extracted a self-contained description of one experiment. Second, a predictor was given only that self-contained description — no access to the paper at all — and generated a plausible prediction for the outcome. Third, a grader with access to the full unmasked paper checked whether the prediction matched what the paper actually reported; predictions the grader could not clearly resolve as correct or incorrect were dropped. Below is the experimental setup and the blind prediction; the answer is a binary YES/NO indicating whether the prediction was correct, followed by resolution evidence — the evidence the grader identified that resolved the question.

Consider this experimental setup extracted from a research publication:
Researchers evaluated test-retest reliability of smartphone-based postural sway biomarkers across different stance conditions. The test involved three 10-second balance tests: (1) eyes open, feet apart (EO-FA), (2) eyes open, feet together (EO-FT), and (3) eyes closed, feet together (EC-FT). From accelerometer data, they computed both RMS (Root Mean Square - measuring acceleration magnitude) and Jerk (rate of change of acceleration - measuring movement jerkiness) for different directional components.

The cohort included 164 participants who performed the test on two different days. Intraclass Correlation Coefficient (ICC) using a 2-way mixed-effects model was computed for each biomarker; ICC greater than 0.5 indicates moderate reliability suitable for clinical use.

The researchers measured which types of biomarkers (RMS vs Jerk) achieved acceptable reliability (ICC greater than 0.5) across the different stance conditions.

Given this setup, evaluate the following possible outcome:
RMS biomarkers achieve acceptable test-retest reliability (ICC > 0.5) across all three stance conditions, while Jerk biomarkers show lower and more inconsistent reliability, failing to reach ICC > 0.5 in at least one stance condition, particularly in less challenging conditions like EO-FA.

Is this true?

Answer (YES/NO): YES